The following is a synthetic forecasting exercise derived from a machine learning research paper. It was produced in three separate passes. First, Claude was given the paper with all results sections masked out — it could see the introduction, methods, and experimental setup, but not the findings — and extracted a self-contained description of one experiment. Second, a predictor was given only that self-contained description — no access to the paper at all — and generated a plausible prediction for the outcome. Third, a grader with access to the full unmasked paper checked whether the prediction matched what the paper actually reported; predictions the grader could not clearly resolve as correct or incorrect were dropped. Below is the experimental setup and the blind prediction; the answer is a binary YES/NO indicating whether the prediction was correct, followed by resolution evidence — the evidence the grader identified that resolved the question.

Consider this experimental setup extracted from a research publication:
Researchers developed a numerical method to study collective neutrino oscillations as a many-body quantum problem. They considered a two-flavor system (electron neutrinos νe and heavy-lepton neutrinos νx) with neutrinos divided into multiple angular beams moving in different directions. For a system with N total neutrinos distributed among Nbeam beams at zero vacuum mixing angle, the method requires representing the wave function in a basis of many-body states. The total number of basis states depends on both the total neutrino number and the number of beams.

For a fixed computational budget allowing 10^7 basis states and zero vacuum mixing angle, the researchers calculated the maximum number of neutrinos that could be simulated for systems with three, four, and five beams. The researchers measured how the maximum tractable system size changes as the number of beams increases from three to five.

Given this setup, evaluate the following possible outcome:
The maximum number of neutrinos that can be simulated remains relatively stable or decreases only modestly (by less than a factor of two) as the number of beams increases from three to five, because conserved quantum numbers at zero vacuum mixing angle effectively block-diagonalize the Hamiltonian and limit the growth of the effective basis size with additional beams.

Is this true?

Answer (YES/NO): NO